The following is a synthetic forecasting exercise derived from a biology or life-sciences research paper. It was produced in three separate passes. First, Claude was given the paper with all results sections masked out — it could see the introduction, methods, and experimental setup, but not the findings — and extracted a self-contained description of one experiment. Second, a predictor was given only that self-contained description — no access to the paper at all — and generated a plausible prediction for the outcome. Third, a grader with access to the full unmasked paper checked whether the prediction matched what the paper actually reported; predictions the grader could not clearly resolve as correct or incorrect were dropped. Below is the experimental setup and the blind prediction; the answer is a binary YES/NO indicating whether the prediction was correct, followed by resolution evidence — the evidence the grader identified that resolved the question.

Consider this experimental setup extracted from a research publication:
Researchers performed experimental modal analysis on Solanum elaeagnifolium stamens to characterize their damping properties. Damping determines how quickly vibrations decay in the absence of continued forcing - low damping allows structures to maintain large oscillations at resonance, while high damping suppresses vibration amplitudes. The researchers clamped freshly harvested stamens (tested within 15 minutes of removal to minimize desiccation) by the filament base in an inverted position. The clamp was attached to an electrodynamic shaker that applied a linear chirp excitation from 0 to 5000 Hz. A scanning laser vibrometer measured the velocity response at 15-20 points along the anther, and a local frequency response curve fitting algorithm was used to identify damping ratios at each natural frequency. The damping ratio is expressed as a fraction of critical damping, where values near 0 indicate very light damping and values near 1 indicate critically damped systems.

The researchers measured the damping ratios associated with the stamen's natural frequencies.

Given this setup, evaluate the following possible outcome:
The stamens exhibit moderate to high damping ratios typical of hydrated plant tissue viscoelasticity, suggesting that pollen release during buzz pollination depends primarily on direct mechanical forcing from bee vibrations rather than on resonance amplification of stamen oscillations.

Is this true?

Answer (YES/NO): NO